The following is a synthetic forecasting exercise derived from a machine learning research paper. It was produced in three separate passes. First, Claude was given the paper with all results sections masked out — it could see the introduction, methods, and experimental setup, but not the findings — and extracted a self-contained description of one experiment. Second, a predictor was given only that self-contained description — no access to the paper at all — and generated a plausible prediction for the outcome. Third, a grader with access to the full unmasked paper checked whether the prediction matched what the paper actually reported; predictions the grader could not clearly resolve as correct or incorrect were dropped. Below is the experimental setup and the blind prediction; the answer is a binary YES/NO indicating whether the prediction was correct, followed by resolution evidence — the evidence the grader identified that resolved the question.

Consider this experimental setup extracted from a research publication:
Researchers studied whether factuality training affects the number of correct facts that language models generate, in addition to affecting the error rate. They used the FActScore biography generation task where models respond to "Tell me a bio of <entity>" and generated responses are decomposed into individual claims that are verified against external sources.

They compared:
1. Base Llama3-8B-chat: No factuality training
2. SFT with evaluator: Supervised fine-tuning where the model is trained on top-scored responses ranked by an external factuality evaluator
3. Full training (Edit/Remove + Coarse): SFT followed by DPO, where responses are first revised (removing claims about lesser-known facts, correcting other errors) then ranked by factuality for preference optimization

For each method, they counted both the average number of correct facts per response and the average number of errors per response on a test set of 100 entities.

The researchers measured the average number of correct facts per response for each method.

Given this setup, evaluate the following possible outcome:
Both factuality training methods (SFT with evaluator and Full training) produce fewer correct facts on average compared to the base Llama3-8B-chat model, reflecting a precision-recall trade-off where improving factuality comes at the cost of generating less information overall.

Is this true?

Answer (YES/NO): NO